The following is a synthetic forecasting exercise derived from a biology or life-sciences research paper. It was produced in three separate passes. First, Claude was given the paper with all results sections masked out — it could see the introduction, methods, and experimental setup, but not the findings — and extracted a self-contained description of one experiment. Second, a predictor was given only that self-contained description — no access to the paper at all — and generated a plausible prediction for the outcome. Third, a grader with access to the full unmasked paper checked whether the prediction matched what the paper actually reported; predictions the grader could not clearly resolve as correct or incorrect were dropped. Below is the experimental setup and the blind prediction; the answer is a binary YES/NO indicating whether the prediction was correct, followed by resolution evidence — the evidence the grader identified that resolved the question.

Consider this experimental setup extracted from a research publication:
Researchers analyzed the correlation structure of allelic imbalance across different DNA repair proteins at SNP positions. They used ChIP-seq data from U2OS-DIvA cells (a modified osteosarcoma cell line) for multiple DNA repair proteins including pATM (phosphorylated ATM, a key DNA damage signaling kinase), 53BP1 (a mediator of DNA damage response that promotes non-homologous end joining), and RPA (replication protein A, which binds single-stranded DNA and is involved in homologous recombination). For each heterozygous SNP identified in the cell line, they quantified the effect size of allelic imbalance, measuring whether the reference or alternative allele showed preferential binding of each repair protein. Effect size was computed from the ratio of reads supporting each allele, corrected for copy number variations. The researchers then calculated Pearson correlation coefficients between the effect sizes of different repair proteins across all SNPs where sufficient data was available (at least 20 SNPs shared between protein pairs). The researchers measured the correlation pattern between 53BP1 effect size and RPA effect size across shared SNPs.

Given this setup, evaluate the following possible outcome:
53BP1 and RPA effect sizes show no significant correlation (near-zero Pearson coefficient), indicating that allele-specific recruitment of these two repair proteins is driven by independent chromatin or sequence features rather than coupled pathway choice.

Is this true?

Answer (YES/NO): NO